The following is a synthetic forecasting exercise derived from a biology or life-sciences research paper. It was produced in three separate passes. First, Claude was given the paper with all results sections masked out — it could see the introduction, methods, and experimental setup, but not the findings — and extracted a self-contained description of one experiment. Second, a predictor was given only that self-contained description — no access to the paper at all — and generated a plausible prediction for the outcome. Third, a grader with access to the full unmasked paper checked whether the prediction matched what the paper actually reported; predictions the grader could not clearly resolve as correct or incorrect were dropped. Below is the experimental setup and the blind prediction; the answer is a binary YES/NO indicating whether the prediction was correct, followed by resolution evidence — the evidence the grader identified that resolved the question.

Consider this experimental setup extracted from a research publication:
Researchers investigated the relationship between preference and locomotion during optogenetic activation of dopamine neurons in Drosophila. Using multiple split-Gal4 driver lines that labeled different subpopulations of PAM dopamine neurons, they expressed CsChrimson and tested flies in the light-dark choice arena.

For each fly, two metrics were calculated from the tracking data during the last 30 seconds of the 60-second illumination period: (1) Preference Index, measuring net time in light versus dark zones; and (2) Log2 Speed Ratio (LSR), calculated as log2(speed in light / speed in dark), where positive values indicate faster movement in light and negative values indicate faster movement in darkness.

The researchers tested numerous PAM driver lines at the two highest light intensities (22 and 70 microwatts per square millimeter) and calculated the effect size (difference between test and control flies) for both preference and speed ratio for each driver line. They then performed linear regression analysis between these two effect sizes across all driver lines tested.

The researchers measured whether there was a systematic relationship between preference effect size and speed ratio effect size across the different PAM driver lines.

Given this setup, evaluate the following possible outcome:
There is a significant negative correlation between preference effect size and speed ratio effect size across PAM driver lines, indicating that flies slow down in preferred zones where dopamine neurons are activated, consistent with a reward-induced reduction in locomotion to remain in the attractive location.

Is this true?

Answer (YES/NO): YES